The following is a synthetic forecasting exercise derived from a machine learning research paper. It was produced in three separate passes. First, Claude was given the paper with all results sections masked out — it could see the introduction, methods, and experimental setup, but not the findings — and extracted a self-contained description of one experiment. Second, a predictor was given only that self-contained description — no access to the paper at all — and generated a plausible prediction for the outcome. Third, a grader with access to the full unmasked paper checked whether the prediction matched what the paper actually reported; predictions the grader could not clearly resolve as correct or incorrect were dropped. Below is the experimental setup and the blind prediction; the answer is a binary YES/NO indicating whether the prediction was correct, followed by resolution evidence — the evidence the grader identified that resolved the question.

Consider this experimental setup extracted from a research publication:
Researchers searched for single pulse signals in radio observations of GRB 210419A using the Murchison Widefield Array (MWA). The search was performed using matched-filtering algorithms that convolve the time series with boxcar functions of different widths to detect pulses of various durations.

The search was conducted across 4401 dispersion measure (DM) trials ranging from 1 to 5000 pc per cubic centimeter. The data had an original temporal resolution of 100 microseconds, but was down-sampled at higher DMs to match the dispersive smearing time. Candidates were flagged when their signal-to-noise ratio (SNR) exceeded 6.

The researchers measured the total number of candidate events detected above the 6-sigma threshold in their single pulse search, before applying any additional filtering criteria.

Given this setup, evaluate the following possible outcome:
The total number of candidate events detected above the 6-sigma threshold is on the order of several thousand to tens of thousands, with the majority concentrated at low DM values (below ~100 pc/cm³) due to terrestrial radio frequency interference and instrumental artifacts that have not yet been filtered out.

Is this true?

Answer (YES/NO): NO